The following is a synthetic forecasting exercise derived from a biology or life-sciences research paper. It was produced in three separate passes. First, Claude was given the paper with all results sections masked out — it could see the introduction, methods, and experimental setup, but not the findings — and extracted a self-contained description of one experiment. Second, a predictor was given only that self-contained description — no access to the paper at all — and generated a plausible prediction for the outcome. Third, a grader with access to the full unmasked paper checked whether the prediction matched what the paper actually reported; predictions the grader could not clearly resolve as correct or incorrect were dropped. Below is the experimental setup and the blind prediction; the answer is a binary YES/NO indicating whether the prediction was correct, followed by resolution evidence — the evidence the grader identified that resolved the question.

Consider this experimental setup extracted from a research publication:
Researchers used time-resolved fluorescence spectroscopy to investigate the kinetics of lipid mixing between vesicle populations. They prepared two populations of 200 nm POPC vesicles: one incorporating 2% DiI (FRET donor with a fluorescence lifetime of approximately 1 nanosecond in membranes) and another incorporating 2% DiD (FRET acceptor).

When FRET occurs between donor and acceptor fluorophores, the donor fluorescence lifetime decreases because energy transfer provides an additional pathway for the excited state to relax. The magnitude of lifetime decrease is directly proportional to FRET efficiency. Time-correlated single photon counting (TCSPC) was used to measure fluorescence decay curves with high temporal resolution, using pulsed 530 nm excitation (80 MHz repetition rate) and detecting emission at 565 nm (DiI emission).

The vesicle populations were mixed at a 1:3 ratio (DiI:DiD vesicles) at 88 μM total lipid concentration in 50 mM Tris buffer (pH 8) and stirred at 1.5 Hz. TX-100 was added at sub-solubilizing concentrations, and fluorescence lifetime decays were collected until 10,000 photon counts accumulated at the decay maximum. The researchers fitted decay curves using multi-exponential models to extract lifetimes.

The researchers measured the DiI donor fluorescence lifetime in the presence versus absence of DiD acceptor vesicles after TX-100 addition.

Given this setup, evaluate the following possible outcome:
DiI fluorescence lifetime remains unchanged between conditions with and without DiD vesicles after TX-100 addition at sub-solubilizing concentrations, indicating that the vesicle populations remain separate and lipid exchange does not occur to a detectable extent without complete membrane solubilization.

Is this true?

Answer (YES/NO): NO